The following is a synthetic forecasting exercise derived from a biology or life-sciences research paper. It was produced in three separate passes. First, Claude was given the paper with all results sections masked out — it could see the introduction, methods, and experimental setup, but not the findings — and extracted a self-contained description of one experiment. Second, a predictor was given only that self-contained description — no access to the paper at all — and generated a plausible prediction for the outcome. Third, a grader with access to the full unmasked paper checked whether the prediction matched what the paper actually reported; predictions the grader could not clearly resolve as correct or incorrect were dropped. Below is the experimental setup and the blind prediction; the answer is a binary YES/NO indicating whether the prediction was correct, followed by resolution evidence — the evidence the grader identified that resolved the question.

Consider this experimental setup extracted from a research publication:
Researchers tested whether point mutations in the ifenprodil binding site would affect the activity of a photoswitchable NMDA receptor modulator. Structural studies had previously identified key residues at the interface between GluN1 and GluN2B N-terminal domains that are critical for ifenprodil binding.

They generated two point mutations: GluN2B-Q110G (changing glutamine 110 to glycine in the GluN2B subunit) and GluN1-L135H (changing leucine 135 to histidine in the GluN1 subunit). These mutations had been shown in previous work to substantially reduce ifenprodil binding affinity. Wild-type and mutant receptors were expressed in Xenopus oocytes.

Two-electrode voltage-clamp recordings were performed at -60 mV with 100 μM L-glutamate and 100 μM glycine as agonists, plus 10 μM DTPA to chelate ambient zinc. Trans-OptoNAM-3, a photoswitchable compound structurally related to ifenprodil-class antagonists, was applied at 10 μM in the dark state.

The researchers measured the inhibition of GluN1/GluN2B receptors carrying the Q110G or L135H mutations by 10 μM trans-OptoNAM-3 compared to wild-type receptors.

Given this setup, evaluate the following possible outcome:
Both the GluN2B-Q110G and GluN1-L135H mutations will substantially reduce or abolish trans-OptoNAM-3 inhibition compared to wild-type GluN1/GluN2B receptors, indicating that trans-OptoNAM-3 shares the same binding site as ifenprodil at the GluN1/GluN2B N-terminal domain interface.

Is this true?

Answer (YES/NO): NO